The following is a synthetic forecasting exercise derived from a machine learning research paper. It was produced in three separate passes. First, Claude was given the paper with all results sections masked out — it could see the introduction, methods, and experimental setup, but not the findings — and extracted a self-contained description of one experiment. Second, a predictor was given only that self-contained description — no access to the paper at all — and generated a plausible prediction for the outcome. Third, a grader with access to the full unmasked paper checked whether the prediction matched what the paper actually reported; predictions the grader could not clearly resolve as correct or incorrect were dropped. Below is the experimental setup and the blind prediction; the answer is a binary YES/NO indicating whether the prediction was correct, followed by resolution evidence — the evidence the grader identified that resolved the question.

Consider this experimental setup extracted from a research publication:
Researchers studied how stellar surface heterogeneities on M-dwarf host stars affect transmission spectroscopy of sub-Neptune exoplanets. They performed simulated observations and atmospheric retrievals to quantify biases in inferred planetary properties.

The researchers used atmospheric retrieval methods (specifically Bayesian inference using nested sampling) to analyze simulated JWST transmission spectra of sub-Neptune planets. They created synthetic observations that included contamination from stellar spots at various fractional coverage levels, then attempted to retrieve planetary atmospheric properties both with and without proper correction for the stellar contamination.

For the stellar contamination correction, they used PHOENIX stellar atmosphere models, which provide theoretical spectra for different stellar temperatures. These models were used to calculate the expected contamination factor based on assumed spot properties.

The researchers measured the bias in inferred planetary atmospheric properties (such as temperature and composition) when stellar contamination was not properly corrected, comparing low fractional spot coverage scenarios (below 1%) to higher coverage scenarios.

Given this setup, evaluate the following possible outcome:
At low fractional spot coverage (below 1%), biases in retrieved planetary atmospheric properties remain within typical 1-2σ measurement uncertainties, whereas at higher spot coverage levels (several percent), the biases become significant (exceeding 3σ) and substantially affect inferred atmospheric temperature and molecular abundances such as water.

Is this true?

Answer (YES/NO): NO